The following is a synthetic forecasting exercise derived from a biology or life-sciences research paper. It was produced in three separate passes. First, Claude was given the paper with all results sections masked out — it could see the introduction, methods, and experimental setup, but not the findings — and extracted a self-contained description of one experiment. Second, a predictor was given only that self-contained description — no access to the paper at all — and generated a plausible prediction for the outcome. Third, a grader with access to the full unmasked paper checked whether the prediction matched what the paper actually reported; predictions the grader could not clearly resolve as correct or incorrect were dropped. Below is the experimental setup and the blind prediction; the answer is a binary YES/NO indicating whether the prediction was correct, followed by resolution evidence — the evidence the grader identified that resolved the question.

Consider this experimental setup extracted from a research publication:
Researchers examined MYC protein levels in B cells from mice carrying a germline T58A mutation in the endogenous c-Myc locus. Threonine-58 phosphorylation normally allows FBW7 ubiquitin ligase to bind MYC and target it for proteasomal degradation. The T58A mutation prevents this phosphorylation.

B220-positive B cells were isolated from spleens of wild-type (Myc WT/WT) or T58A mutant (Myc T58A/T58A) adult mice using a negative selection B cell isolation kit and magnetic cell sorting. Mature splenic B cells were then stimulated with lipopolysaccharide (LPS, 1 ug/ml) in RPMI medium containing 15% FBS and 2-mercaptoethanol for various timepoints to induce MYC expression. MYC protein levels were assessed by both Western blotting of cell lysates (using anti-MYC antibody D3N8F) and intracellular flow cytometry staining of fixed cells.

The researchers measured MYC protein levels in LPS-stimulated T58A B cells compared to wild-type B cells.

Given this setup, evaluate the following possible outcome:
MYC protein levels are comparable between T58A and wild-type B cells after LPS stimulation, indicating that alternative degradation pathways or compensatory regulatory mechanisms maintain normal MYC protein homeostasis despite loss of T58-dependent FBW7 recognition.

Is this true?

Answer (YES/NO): NO